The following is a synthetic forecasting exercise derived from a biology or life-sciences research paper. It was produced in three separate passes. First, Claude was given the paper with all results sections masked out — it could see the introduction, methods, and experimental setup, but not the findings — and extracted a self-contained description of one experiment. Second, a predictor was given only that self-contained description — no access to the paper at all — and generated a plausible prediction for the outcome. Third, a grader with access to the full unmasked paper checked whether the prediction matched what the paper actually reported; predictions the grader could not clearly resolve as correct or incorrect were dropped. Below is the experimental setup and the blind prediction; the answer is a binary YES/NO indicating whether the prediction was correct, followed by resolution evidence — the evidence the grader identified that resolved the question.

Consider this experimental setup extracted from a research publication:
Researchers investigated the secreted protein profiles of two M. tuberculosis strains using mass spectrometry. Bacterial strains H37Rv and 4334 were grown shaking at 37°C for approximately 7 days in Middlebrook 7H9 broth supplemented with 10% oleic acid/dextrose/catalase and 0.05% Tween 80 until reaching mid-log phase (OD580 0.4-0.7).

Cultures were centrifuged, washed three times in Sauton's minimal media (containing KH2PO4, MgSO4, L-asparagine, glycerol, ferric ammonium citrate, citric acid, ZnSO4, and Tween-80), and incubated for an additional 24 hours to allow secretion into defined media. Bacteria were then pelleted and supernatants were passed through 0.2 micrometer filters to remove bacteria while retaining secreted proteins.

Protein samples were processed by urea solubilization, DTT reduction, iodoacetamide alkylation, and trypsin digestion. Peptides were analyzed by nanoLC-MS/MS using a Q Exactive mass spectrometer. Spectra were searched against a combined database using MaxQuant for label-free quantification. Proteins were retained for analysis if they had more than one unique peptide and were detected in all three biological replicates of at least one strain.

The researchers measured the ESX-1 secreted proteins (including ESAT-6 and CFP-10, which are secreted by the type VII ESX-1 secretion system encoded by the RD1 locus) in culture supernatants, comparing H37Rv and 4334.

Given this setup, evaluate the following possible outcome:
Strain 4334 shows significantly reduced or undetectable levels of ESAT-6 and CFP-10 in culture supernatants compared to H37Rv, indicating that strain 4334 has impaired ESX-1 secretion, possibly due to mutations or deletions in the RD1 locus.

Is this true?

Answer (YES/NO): NO